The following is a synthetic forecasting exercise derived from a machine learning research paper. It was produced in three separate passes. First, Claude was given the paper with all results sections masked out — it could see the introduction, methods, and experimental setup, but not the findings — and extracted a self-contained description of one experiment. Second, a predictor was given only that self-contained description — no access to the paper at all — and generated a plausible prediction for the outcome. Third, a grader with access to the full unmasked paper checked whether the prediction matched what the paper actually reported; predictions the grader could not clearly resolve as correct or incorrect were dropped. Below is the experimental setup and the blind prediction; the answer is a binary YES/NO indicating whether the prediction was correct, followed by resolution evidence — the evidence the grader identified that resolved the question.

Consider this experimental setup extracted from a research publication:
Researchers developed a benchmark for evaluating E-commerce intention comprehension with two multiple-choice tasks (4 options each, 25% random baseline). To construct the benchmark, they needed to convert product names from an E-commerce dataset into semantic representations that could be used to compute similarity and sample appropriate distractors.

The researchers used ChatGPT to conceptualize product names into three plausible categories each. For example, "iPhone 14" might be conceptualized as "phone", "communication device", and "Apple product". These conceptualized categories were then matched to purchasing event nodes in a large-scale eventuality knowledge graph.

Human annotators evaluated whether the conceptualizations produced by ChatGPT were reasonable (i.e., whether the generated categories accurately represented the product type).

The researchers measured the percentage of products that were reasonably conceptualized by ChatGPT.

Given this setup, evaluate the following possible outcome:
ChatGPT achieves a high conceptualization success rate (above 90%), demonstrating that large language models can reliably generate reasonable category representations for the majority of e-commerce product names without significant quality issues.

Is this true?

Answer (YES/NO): NO